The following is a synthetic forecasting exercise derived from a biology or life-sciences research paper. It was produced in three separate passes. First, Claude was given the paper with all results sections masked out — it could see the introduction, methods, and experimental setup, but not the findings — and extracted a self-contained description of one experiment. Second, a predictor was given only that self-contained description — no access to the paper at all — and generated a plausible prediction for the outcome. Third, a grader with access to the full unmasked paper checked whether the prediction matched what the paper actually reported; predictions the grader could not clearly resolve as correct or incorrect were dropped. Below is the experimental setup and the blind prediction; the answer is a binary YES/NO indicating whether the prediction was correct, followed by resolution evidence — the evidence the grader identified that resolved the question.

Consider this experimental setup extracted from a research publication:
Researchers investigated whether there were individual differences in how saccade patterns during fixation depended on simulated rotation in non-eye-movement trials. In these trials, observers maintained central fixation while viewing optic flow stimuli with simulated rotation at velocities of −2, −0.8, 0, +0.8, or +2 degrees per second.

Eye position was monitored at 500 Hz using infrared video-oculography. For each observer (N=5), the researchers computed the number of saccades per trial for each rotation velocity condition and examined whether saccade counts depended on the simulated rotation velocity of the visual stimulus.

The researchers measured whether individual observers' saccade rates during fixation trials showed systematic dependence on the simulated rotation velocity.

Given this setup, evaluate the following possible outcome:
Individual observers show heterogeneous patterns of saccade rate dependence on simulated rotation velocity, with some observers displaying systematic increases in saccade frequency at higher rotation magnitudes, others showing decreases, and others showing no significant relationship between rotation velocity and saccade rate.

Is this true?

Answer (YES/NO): NO